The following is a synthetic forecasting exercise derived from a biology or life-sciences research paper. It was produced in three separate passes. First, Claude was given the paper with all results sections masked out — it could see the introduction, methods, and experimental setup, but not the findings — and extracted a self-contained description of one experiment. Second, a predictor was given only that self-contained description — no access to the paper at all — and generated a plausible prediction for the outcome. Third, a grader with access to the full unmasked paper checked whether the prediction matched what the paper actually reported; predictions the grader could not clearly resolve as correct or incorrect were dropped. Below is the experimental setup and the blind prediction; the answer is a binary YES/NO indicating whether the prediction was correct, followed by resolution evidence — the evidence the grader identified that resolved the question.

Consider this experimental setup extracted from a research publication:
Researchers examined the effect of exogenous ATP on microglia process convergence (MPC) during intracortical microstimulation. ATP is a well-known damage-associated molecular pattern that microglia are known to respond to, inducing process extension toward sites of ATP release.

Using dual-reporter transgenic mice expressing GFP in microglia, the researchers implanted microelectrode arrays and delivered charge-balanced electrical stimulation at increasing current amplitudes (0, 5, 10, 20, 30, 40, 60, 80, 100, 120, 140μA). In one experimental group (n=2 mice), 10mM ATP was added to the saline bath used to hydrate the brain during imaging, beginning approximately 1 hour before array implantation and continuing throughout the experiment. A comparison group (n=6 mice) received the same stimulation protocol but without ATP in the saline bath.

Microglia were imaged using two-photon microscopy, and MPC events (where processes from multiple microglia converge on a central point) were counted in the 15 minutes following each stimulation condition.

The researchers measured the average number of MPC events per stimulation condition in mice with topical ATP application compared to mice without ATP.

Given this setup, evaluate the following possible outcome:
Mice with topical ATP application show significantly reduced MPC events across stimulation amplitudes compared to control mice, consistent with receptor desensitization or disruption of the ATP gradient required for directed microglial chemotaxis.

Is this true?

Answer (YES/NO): YES